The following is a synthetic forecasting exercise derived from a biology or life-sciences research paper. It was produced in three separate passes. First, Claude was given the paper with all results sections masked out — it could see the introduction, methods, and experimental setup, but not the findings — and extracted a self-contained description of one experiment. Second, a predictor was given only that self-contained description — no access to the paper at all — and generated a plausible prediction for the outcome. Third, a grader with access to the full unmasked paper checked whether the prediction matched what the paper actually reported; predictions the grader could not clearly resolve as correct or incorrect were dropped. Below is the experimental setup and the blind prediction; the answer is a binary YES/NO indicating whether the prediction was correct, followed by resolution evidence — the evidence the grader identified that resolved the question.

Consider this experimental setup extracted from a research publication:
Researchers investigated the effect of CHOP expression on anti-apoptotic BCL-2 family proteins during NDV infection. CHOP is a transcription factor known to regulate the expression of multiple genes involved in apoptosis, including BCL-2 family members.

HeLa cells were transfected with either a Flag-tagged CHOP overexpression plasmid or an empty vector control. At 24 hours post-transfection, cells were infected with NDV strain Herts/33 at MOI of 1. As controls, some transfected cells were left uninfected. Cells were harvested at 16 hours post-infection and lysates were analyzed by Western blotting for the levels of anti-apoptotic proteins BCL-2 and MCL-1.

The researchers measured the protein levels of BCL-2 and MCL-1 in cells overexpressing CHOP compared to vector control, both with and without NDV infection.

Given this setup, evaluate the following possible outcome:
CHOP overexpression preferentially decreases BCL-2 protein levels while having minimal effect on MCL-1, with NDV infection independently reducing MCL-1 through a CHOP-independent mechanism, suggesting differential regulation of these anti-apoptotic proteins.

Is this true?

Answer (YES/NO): NO